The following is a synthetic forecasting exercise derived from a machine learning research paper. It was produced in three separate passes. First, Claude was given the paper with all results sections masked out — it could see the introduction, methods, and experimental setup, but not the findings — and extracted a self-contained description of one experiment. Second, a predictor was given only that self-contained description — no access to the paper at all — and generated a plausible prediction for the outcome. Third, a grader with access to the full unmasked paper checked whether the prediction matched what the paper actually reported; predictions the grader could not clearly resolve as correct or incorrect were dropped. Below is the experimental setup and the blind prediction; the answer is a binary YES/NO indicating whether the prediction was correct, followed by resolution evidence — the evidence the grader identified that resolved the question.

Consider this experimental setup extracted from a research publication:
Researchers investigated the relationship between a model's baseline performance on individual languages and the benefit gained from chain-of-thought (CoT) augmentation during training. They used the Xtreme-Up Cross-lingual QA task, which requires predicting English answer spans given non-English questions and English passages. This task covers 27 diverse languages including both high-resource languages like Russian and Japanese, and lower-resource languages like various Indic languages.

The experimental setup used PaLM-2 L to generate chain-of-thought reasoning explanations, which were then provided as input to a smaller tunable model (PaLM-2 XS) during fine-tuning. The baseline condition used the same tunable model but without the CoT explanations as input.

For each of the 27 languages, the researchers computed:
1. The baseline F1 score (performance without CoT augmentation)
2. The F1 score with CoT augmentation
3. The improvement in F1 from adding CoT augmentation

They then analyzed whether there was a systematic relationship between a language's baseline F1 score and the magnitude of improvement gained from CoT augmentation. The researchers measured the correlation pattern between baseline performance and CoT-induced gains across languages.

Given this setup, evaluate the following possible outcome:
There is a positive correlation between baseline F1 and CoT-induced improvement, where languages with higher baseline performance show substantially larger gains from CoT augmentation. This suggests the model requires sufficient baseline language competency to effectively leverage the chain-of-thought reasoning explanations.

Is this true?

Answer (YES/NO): NO